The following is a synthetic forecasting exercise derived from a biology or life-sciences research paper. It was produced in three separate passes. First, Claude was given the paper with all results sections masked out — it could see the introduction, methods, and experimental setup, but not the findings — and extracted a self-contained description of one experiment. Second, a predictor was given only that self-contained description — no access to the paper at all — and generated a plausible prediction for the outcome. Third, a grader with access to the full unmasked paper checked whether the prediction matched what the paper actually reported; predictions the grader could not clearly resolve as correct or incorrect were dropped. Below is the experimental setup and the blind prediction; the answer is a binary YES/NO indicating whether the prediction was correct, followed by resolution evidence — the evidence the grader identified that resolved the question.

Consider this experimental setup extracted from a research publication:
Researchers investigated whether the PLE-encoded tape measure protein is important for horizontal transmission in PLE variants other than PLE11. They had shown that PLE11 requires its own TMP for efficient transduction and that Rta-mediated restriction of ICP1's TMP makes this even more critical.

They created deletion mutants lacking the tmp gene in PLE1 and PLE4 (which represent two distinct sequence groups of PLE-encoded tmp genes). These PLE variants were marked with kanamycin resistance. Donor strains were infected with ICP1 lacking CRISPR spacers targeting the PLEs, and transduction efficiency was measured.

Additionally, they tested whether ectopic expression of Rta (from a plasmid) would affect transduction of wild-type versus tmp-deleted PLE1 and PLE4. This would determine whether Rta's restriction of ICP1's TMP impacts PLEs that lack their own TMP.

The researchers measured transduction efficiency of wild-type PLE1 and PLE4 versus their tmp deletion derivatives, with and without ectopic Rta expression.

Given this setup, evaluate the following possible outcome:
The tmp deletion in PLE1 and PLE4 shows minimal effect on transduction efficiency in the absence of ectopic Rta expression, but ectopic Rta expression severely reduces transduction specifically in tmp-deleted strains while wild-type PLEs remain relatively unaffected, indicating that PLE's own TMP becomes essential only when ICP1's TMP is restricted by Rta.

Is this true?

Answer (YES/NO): NO